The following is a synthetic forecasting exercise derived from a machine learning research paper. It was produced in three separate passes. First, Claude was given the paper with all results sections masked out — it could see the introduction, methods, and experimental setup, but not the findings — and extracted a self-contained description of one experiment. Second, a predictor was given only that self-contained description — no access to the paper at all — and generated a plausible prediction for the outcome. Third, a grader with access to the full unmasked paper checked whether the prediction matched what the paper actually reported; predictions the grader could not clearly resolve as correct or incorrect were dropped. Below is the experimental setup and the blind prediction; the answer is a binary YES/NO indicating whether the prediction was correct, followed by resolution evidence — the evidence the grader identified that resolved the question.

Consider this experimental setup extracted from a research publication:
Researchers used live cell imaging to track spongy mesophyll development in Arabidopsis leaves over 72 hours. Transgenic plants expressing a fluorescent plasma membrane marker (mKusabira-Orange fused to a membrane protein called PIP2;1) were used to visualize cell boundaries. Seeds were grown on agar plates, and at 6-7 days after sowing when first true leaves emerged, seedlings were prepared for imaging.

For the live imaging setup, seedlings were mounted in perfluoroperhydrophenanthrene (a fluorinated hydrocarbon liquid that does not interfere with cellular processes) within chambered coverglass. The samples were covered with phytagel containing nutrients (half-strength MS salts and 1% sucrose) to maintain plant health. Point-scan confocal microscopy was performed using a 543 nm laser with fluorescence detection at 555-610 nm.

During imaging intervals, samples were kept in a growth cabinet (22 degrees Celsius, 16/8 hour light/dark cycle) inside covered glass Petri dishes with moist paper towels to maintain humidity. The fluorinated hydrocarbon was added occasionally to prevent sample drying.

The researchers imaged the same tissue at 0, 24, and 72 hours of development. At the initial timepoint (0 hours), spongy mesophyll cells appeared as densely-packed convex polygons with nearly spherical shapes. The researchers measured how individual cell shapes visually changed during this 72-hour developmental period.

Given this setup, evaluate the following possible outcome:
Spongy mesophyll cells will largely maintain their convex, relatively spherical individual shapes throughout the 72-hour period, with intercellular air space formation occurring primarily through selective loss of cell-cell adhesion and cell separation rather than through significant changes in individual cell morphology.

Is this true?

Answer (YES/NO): NO